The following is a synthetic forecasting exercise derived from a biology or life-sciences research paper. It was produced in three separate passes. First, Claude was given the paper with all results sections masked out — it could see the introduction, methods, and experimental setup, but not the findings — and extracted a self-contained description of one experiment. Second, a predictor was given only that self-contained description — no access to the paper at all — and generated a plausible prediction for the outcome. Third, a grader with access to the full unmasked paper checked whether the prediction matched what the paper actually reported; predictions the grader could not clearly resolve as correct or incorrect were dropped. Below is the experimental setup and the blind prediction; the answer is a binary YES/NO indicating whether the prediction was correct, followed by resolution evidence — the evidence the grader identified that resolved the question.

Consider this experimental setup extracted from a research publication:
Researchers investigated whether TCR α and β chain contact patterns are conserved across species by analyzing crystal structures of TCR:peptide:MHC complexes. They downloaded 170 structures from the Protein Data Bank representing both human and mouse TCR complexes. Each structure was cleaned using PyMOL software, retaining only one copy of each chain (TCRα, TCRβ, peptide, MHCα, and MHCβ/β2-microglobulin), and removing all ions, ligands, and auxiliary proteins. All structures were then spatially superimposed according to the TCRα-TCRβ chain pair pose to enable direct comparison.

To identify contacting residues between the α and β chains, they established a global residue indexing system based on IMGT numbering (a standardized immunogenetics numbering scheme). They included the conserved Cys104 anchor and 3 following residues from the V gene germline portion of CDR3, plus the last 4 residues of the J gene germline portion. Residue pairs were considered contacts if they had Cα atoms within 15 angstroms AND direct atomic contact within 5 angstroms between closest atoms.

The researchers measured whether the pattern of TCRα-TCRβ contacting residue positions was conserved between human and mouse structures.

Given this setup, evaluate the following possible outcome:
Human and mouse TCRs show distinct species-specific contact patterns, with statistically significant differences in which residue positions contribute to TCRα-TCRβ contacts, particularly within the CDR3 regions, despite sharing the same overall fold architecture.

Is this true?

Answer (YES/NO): NO